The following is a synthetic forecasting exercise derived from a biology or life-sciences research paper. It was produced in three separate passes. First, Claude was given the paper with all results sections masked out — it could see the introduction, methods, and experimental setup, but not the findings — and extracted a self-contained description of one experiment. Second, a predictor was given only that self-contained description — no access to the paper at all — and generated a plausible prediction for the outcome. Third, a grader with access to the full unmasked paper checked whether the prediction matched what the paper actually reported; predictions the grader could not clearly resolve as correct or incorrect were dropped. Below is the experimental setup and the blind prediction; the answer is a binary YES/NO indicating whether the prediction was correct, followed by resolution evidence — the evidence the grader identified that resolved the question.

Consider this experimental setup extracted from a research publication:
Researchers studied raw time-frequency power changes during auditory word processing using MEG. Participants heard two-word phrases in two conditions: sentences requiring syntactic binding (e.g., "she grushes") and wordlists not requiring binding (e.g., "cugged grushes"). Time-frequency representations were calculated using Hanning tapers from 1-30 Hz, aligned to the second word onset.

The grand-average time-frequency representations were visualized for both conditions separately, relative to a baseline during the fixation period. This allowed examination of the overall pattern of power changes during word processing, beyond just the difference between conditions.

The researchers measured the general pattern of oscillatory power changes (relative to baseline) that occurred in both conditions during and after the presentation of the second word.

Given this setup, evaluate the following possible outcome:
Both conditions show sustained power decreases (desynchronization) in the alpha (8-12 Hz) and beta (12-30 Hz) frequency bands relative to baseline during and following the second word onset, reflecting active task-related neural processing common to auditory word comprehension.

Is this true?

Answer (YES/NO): NO